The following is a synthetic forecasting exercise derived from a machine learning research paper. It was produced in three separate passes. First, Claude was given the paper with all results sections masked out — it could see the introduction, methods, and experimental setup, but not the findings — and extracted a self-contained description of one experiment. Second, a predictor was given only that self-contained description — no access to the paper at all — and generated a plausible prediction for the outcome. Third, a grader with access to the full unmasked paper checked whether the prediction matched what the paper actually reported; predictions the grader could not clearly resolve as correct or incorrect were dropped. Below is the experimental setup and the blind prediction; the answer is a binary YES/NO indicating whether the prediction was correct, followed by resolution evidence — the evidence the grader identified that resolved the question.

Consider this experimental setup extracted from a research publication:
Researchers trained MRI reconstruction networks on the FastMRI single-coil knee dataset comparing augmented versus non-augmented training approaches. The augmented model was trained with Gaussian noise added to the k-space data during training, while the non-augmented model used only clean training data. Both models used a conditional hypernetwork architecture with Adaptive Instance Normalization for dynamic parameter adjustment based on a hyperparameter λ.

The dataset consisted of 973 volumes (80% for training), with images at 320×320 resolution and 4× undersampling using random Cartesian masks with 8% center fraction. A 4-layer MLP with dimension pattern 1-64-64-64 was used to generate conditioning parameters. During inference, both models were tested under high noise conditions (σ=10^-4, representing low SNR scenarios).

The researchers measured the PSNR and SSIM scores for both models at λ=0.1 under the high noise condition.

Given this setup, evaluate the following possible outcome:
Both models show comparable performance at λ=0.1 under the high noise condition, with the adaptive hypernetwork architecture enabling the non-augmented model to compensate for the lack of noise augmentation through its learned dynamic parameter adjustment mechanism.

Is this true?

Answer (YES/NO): NO